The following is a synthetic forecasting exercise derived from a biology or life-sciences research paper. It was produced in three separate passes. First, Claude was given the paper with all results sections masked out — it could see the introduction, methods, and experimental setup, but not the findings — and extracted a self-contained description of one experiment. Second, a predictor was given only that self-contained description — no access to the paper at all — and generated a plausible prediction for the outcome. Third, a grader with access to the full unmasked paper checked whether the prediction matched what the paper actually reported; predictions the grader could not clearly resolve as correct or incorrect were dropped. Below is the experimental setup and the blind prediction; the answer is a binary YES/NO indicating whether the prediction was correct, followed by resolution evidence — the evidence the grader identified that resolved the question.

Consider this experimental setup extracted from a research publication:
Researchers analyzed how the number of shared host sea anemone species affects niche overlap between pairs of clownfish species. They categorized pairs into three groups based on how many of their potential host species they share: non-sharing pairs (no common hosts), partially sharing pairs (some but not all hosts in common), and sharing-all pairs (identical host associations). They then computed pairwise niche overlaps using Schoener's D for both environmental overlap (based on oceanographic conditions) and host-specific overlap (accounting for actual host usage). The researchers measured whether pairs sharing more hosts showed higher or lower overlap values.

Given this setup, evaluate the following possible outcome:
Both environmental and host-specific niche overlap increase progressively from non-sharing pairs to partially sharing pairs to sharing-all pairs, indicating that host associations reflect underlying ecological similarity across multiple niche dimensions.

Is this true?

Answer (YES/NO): NO